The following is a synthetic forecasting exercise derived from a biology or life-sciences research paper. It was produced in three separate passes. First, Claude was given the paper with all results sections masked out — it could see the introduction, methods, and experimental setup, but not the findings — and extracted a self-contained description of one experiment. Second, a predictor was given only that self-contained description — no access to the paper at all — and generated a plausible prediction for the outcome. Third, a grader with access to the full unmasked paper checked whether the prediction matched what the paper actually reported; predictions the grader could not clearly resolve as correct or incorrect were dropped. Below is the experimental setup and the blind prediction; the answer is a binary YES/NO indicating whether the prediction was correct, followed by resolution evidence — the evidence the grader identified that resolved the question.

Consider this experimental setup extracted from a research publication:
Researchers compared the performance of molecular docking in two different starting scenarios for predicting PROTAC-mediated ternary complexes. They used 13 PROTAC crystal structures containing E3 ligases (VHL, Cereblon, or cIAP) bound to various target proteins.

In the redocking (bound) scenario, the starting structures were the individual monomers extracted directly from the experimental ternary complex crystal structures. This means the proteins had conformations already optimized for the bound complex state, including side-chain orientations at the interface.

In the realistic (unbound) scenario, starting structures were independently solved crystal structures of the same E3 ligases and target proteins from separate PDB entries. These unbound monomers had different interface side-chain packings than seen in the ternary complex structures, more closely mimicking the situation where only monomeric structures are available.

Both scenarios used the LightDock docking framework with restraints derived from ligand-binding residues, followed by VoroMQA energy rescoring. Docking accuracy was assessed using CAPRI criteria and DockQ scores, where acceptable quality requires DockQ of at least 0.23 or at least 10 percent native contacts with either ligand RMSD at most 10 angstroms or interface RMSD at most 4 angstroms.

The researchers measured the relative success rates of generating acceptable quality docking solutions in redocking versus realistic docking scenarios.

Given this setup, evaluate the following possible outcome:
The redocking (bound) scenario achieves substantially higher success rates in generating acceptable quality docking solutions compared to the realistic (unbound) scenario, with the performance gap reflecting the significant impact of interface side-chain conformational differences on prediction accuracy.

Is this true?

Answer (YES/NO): YES